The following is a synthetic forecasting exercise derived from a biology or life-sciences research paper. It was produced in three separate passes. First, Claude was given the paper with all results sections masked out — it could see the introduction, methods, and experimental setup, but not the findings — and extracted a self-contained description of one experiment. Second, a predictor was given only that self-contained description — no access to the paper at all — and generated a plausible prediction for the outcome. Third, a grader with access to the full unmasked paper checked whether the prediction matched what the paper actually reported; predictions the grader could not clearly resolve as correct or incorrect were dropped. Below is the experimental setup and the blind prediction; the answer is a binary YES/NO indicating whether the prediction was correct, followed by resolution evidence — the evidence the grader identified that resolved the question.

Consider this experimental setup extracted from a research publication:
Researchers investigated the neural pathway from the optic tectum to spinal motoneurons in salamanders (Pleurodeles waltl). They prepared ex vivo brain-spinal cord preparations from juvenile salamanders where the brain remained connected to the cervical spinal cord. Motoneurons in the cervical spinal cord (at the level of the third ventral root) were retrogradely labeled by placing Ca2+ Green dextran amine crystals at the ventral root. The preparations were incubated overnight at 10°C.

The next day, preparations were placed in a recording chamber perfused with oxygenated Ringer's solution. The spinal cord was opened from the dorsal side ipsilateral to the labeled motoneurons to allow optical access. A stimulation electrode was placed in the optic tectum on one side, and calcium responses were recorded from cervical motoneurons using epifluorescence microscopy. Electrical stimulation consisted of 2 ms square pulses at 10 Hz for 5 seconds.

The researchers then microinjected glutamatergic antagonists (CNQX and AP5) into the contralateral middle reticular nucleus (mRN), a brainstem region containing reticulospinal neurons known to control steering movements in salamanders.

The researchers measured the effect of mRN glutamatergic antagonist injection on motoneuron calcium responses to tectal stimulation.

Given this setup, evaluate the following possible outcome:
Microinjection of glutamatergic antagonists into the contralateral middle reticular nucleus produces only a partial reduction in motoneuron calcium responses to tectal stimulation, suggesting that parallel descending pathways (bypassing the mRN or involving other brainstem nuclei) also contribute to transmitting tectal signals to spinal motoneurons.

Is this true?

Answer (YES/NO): NO